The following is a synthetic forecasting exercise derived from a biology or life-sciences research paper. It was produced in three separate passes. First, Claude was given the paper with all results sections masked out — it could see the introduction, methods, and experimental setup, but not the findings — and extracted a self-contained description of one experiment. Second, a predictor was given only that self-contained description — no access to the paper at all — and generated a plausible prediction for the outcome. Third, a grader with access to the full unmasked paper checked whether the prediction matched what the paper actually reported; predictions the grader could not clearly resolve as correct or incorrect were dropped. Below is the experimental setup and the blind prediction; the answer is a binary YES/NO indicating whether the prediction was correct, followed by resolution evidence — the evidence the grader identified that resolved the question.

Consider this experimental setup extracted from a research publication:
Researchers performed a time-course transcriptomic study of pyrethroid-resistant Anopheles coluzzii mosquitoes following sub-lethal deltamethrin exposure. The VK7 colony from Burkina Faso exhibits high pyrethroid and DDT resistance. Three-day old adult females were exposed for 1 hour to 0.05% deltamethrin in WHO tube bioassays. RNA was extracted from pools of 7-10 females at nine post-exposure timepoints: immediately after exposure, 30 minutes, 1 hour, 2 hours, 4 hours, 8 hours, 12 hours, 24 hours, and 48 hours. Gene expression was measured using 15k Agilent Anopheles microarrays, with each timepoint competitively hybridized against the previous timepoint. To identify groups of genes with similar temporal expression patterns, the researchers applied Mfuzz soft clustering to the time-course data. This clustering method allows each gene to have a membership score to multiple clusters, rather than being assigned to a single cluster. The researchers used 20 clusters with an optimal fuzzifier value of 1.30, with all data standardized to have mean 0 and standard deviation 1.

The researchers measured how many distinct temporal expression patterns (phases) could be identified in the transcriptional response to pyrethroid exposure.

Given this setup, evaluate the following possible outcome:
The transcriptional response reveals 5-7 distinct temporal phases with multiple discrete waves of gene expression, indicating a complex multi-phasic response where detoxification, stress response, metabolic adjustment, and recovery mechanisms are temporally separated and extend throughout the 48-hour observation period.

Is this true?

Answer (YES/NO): YES